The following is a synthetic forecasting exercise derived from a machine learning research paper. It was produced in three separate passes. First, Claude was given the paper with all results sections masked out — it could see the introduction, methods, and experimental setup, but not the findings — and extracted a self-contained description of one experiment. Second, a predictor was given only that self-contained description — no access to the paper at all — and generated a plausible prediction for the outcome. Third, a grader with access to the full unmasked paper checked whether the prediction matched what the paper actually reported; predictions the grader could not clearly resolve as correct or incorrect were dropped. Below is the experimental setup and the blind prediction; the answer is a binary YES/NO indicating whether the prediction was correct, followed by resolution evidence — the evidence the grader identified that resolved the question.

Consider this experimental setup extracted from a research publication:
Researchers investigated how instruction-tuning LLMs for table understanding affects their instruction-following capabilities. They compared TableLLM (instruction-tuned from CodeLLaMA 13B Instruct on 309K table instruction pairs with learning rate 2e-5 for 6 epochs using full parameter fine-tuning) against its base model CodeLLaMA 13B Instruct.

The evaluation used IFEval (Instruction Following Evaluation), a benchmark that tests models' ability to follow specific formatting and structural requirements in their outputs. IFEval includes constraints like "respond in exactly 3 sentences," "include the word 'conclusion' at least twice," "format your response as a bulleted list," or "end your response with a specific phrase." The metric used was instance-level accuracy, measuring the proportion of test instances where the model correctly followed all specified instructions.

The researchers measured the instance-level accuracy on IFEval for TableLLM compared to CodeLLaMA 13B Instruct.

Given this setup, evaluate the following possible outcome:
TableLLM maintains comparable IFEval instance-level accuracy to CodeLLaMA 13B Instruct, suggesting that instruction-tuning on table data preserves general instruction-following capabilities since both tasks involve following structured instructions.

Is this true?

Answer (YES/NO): NO